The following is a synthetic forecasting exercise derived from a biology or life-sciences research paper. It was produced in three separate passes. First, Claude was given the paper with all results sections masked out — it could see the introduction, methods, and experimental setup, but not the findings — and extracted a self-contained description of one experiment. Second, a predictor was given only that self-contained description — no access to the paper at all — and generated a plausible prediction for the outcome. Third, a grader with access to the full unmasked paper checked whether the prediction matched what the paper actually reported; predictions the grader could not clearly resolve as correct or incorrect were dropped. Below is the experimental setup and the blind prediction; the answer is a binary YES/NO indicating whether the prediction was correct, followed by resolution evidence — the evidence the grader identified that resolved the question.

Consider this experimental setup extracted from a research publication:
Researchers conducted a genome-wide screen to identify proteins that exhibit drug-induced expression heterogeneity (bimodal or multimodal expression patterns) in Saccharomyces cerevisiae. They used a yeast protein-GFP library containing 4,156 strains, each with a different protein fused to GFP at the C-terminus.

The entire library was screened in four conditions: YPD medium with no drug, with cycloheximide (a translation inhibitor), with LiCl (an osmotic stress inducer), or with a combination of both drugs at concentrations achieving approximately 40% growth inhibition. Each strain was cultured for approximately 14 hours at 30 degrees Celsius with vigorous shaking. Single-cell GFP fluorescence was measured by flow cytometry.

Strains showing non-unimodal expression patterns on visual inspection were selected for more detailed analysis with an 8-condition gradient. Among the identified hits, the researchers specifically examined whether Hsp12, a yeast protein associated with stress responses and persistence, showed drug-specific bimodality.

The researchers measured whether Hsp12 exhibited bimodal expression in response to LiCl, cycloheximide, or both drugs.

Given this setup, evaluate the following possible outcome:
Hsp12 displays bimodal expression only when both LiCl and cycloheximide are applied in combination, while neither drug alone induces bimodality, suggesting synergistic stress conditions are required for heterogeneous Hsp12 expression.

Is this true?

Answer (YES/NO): NO